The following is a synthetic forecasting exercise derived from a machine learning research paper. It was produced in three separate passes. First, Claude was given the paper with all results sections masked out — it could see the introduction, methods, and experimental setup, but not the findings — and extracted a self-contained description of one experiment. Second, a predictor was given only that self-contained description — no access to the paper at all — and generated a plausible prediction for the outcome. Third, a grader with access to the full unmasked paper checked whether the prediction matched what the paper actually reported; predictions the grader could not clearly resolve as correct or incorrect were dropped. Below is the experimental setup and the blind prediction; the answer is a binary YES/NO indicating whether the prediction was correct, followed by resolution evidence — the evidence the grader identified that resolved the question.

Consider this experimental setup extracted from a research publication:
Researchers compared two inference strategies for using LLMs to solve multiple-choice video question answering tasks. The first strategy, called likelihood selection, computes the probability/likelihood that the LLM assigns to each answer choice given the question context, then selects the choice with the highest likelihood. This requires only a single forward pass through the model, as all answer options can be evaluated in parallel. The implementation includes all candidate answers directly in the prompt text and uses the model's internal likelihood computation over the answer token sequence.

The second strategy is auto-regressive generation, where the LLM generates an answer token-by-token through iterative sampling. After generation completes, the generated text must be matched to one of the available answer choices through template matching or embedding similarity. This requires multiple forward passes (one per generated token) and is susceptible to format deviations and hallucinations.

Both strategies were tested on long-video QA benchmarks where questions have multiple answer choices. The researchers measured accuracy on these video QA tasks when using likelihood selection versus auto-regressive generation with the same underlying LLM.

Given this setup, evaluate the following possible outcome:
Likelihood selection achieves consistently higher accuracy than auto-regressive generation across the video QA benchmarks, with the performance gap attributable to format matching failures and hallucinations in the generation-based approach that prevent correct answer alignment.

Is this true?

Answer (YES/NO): YES